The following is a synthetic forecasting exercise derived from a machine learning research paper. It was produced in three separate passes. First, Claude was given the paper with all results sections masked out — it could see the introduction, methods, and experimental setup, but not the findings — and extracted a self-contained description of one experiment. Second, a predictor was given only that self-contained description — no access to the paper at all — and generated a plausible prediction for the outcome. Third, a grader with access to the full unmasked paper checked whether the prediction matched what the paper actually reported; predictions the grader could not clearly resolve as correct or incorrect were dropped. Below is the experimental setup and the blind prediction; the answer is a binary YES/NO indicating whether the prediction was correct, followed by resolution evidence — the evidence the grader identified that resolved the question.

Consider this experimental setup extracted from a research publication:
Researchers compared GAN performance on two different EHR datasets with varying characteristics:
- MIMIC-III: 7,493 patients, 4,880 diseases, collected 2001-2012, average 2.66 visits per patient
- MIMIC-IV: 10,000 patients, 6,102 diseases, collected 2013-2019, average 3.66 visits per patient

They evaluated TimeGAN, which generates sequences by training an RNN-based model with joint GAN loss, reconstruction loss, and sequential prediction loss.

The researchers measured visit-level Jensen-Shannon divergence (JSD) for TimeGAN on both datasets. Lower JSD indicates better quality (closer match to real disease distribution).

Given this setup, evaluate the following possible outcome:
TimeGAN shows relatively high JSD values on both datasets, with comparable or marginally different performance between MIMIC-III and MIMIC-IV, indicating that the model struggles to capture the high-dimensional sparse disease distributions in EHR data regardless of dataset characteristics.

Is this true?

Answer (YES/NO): NO